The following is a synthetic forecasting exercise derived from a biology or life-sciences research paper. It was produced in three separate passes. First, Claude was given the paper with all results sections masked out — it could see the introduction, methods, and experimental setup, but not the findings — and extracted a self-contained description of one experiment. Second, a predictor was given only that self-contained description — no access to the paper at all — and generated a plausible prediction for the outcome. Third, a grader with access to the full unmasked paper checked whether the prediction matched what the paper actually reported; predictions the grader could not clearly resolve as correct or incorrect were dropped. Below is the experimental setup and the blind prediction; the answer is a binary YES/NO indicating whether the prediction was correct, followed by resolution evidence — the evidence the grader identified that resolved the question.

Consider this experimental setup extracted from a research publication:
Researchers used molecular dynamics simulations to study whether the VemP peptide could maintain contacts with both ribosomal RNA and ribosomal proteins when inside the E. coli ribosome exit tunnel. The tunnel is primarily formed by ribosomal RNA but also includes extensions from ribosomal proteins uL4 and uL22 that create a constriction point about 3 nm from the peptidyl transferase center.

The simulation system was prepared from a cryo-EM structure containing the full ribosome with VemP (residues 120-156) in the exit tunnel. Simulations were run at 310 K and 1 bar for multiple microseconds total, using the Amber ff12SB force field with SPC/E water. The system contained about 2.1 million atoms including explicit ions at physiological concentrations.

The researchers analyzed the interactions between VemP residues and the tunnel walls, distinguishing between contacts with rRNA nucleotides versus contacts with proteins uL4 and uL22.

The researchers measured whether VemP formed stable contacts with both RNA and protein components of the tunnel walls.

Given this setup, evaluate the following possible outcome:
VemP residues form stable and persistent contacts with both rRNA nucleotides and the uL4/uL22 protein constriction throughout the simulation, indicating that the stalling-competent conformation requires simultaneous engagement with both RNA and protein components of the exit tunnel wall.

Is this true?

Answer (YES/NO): YES